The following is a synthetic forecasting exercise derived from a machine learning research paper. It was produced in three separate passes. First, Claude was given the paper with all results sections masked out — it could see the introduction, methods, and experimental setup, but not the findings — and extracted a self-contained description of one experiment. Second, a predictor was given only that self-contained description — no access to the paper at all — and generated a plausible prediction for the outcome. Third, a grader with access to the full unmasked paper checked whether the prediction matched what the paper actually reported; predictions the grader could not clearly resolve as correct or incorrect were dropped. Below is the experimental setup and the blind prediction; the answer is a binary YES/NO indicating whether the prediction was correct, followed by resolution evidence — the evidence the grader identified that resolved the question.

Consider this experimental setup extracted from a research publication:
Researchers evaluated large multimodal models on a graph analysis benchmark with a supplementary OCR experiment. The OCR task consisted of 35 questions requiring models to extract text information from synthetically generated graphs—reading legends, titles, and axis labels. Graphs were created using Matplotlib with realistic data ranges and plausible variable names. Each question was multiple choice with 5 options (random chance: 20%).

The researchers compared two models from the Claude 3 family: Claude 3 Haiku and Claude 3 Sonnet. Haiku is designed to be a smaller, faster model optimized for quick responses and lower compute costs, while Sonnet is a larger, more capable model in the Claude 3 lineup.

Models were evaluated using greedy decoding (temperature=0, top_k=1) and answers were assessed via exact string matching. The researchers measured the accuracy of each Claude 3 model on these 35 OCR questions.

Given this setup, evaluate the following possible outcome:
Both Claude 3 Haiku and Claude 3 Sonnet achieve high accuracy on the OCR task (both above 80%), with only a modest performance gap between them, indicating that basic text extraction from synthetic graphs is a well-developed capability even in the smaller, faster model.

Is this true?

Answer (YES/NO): NO